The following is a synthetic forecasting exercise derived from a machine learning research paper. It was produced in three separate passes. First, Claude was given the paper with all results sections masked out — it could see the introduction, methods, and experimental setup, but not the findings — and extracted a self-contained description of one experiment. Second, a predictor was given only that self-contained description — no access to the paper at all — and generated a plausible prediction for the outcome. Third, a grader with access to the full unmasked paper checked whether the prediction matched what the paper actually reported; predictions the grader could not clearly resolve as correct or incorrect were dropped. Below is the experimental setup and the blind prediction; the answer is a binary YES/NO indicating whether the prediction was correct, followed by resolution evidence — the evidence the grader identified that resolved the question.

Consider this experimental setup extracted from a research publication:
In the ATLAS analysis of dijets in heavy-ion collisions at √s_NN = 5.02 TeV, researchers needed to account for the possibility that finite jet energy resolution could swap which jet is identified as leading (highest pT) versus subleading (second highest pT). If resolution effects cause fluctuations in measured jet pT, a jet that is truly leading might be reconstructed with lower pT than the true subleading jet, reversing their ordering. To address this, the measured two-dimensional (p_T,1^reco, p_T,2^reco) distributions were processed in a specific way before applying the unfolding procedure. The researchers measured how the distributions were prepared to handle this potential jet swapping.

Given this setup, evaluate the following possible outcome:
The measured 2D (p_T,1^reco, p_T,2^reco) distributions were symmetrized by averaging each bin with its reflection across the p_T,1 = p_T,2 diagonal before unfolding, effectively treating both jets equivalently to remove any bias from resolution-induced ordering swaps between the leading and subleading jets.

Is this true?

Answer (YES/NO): NO